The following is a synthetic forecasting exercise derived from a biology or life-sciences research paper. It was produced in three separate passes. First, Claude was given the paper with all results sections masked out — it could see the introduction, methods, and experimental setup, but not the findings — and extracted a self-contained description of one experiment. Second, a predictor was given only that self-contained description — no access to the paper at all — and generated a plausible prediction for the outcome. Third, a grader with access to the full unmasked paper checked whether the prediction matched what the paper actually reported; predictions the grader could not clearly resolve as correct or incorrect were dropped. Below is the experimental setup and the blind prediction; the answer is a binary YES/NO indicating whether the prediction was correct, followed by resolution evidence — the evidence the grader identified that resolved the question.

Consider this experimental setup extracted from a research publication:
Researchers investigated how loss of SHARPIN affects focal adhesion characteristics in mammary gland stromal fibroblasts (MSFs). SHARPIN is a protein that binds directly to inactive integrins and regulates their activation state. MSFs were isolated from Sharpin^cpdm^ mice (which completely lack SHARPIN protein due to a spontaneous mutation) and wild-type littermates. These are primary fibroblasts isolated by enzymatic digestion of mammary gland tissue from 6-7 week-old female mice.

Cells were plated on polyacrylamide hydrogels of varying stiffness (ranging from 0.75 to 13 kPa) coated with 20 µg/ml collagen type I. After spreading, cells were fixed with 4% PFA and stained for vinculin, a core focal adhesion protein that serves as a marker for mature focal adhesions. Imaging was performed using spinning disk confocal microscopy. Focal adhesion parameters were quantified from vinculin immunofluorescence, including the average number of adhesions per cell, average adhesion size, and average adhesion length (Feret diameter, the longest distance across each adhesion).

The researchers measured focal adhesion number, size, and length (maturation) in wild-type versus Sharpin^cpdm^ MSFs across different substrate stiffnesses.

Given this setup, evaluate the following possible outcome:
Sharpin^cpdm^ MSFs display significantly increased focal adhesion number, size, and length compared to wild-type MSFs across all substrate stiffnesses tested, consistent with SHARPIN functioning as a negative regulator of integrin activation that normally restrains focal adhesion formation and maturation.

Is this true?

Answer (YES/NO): NO